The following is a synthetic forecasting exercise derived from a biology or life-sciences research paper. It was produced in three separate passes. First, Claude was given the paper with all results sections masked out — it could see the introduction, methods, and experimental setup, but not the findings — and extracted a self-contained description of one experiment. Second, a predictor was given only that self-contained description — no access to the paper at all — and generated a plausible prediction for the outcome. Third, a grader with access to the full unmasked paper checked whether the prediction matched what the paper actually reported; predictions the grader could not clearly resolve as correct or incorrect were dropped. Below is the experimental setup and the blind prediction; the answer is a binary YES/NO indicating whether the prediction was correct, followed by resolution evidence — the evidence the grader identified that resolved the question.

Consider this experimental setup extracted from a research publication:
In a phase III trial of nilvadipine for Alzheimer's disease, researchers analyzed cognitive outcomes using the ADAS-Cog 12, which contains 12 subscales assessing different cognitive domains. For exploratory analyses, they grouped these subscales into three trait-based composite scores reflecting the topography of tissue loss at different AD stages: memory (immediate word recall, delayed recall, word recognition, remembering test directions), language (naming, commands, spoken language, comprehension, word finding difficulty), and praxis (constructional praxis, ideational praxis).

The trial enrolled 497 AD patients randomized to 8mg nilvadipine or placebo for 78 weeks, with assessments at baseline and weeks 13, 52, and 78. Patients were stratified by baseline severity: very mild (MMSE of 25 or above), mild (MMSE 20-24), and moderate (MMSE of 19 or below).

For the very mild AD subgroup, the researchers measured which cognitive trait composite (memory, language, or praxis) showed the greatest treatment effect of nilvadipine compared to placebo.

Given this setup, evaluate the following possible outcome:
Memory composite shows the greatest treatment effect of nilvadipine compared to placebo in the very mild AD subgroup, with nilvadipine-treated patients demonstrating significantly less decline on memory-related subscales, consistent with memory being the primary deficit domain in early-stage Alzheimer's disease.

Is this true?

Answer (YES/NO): YES